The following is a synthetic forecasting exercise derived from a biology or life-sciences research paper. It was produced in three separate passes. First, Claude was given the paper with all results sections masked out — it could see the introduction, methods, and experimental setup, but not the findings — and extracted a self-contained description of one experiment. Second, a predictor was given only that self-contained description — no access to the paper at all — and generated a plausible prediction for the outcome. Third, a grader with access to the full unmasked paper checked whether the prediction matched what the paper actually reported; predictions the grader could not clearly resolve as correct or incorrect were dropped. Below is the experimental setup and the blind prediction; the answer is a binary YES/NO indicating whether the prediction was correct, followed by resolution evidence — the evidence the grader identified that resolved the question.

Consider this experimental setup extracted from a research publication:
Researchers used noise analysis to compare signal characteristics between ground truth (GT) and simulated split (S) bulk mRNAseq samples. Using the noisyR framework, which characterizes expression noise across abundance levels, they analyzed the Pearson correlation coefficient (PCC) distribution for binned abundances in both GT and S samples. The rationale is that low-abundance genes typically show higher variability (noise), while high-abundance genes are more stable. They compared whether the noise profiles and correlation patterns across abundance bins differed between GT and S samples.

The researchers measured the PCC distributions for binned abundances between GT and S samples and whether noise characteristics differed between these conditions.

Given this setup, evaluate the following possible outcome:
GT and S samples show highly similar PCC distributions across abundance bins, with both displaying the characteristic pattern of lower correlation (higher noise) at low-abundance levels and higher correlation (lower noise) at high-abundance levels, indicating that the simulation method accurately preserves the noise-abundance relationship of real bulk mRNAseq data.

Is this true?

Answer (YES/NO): NO